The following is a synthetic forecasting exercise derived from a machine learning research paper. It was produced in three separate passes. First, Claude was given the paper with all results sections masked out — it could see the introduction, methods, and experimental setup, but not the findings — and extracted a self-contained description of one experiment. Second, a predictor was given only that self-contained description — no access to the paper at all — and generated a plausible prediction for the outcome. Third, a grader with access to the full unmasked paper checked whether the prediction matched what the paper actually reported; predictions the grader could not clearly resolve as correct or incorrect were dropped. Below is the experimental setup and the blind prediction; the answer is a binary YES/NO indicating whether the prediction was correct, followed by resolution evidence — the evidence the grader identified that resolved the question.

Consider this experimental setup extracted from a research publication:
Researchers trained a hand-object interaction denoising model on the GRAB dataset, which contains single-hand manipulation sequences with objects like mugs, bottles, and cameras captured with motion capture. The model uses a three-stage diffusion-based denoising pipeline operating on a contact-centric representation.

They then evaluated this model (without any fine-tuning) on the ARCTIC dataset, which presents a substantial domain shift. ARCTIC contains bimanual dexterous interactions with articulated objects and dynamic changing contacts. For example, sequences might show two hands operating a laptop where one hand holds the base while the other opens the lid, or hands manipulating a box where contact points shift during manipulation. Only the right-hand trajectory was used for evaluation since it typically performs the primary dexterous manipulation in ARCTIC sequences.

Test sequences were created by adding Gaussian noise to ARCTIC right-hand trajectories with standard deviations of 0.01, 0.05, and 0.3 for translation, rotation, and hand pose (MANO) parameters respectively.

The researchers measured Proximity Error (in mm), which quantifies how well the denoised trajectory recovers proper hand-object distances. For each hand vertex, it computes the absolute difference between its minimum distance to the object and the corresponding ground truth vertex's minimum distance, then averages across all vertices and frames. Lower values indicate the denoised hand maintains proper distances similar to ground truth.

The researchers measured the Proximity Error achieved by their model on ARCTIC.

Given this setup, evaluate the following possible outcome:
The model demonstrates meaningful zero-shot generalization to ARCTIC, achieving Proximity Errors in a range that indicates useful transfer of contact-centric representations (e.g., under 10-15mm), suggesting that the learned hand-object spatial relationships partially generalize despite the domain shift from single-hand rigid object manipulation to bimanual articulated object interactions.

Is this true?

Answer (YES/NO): YES